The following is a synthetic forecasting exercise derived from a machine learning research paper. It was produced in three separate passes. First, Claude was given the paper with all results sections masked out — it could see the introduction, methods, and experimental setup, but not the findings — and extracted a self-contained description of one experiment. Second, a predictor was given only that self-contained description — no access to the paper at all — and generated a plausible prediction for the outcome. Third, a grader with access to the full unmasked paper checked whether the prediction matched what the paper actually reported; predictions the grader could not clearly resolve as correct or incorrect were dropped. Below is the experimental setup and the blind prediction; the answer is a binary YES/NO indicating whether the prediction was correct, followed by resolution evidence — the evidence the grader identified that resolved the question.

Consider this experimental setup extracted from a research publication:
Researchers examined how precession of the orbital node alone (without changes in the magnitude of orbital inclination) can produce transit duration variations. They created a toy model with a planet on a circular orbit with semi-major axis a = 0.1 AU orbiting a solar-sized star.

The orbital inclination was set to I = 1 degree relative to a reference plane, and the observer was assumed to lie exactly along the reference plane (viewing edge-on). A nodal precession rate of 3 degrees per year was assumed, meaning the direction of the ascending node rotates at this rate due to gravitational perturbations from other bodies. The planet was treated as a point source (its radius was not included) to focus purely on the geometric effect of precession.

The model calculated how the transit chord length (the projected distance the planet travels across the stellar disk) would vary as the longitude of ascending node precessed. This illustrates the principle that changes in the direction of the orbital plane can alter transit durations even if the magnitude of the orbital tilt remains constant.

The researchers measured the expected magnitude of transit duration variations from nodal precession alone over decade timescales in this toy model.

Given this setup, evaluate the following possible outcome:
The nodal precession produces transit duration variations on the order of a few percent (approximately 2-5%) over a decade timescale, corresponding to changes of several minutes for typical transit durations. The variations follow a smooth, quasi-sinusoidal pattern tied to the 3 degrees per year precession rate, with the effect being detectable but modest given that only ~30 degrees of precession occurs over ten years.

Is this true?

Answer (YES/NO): NO